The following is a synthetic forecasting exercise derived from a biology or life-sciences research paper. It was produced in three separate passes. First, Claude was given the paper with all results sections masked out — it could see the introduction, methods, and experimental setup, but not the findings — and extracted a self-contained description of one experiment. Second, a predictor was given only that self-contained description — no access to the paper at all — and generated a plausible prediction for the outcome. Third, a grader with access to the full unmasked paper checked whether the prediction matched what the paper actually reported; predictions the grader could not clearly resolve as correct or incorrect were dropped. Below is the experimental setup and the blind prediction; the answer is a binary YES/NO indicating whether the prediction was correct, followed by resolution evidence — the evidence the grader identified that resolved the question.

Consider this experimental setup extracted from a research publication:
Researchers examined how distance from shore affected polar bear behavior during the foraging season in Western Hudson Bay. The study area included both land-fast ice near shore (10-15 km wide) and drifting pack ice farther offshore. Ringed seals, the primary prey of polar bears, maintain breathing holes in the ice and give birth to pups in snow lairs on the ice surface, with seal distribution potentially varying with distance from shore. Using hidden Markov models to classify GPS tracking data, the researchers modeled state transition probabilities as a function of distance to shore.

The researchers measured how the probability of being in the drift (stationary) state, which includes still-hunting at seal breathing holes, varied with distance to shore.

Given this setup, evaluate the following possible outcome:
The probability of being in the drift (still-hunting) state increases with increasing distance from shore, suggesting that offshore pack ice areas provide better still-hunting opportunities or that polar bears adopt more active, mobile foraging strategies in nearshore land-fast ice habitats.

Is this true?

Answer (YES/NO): NO